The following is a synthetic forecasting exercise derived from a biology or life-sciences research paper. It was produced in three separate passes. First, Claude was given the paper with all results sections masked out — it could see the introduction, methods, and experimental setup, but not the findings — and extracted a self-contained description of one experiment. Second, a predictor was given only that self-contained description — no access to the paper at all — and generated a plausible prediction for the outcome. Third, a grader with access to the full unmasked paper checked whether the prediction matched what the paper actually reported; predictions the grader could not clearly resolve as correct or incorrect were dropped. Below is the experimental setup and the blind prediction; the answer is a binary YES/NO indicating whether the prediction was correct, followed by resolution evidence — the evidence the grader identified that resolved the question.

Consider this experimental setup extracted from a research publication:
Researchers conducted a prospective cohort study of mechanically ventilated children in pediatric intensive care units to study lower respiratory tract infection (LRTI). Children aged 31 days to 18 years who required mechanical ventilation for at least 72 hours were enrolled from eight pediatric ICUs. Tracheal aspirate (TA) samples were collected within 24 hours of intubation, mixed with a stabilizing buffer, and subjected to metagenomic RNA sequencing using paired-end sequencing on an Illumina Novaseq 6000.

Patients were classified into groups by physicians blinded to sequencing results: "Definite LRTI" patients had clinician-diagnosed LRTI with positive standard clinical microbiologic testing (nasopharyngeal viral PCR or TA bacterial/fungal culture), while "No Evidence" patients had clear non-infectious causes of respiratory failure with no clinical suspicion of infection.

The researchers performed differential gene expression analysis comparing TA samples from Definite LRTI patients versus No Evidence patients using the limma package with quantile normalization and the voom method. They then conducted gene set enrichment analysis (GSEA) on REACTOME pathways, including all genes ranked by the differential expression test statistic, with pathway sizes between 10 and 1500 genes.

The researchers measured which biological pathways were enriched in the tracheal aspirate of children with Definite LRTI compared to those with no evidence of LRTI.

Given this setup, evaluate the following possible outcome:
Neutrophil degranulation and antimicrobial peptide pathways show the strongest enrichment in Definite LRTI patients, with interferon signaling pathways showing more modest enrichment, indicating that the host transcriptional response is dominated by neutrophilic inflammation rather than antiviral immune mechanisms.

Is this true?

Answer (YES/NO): NO